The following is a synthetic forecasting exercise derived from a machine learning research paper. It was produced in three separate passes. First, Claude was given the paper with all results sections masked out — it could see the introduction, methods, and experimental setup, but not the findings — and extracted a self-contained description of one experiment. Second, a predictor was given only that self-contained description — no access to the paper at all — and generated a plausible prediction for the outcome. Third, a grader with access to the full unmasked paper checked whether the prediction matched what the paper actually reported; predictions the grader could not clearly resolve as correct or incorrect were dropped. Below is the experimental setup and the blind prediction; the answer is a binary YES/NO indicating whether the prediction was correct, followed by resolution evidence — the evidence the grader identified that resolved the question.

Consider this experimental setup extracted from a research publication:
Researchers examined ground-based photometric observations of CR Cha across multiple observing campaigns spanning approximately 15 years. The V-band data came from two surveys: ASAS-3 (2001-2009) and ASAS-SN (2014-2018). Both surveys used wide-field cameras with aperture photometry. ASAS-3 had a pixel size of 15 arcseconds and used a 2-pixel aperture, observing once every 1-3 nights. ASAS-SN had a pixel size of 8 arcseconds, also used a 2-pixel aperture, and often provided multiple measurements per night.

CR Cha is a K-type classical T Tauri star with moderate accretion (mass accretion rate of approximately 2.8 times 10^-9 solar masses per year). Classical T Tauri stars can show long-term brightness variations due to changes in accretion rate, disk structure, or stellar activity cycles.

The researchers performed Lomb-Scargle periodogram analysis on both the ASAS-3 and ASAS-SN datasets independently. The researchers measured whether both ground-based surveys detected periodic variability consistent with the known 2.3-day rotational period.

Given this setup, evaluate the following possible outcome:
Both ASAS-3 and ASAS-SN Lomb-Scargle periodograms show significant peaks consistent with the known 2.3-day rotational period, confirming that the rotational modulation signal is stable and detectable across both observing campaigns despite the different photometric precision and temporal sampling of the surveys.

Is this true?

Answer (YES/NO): YES